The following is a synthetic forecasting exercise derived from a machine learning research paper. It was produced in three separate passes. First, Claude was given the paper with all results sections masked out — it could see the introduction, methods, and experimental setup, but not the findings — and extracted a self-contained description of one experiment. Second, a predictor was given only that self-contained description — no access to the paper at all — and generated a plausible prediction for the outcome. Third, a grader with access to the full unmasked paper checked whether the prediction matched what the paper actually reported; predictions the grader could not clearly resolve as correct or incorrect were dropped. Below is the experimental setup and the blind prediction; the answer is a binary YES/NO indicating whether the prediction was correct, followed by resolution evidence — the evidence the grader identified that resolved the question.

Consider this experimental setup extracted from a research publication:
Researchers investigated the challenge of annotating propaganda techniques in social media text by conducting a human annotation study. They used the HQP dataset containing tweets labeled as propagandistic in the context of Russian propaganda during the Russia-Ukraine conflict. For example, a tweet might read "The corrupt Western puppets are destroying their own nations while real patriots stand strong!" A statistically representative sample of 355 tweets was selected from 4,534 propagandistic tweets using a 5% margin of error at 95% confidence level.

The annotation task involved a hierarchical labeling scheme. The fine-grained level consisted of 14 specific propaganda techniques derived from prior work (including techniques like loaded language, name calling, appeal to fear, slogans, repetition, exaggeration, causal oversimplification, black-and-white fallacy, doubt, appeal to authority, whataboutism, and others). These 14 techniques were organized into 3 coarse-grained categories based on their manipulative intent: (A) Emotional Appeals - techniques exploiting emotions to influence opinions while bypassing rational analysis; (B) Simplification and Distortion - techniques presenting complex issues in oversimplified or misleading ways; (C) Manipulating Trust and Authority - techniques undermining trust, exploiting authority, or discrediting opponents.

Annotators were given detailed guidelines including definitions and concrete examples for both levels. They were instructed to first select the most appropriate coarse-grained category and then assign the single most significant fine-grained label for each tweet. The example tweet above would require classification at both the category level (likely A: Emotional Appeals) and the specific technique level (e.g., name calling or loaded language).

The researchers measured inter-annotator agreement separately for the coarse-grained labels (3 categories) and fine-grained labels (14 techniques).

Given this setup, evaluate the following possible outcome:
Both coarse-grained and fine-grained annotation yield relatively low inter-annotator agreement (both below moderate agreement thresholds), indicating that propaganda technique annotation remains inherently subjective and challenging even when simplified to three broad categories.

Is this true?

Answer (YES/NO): NO